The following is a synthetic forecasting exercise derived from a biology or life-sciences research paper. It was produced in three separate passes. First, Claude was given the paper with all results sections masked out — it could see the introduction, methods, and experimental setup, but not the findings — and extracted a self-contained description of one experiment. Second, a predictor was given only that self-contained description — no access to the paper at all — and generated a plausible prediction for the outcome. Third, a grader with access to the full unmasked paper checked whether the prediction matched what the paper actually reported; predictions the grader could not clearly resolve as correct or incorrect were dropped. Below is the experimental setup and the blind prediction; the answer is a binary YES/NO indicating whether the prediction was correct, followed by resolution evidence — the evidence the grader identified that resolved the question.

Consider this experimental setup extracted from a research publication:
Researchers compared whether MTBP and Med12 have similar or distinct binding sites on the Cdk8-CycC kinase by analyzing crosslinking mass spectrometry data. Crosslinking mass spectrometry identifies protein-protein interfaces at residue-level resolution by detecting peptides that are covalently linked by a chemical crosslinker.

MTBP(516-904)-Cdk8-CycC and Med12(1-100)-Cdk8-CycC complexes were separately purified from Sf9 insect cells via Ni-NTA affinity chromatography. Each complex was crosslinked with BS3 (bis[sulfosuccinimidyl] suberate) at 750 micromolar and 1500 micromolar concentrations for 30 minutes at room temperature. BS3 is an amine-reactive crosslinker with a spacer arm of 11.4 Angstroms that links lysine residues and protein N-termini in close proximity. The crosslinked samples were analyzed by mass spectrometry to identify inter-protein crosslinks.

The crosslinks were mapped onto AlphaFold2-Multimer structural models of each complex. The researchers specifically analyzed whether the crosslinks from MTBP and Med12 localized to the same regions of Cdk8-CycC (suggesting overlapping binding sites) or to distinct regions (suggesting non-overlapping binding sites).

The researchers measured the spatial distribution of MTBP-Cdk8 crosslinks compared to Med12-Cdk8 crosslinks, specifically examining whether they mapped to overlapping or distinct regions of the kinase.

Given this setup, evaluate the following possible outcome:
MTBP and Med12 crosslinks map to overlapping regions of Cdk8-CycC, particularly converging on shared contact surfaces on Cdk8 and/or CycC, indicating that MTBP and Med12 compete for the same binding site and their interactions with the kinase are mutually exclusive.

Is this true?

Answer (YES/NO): YES